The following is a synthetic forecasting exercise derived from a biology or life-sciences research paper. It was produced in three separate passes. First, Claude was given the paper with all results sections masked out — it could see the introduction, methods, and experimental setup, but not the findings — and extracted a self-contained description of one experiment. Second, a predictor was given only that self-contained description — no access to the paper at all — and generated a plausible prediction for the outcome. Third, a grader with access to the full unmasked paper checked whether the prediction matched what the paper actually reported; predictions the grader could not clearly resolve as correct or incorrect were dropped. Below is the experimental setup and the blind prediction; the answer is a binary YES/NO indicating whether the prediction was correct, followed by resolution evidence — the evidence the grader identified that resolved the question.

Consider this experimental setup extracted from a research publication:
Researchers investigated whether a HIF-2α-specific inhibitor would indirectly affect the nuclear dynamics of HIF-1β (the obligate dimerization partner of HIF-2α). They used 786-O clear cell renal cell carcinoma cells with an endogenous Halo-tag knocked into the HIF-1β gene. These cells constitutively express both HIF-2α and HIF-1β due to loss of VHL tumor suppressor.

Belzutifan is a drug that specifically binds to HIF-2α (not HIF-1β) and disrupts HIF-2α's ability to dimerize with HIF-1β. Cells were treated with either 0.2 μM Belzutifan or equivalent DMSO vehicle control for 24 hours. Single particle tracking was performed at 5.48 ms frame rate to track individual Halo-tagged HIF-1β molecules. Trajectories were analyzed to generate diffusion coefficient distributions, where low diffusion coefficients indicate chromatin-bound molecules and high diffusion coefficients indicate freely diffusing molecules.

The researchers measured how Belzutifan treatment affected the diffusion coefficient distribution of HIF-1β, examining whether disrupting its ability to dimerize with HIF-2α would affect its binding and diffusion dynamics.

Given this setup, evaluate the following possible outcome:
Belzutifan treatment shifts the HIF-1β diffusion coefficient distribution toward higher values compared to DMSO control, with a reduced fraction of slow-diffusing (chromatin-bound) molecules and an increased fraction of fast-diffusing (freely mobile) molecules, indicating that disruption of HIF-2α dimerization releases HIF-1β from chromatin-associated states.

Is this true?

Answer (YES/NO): YES